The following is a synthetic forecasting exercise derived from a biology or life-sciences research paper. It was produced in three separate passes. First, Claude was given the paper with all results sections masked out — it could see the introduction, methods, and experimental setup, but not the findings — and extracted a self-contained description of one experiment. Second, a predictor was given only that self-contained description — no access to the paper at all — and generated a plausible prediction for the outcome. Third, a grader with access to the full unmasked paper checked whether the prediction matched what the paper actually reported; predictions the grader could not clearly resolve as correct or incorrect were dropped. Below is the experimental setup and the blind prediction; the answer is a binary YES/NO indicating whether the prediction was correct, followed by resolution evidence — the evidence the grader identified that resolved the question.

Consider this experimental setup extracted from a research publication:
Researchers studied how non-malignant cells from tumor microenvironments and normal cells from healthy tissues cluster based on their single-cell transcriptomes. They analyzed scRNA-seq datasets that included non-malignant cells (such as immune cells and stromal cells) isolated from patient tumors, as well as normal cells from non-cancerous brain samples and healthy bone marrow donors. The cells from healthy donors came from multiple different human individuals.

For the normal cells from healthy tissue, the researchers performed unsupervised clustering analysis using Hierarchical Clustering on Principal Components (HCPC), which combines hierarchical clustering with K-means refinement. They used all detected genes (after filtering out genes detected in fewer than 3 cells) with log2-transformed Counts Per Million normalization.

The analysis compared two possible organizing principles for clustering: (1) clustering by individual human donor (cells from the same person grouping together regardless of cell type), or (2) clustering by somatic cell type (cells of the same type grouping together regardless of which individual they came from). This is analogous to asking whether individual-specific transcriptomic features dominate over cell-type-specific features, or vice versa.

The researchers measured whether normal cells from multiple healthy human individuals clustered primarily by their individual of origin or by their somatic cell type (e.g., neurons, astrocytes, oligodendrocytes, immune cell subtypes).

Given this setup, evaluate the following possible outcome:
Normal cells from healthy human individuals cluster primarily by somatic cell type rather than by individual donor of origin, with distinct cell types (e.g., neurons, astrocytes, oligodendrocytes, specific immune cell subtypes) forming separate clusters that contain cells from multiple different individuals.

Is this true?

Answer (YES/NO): YES